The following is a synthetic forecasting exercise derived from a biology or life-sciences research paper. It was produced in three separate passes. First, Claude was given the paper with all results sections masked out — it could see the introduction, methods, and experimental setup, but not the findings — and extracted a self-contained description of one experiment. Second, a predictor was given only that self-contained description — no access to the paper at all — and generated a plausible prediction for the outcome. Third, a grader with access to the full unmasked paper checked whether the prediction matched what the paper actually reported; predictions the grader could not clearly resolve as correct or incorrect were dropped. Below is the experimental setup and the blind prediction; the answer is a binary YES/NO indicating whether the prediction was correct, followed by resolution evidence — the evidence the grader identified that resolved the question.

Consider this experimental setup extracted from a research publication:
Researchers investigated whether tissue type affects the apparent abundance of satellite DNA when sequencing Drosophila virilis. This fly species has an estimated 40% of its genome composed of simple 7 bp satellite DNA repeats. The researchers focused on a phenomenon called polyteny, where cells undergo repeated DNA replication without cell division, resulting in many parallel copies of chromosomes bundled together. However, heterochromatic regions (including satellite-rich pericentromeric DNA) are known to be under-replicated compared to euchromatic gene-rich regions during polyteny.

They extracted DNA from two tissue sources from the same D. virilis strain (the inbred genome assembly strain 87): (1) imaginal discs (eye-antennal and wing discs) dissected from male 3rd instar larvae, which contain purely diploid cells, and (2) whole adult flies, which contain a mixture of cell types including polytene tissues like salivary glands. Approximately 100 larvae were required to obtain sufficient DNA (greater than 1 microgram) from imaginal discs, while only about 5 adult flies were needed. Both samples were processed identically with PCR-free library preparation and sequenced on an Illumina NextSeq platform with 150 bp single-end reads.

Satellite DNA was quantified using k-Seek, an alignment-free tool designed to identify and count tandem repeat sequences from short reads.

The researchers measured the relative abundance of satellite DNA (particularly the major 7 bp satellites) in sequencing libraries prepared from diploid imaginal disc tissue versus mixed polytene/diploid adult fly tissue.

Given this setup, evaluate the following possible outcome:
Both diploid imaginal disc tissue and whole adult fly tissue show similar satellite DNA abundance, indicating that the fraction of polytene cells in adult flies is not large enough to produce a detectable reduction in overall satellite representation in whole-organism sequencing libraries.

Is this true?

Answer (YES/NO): NO